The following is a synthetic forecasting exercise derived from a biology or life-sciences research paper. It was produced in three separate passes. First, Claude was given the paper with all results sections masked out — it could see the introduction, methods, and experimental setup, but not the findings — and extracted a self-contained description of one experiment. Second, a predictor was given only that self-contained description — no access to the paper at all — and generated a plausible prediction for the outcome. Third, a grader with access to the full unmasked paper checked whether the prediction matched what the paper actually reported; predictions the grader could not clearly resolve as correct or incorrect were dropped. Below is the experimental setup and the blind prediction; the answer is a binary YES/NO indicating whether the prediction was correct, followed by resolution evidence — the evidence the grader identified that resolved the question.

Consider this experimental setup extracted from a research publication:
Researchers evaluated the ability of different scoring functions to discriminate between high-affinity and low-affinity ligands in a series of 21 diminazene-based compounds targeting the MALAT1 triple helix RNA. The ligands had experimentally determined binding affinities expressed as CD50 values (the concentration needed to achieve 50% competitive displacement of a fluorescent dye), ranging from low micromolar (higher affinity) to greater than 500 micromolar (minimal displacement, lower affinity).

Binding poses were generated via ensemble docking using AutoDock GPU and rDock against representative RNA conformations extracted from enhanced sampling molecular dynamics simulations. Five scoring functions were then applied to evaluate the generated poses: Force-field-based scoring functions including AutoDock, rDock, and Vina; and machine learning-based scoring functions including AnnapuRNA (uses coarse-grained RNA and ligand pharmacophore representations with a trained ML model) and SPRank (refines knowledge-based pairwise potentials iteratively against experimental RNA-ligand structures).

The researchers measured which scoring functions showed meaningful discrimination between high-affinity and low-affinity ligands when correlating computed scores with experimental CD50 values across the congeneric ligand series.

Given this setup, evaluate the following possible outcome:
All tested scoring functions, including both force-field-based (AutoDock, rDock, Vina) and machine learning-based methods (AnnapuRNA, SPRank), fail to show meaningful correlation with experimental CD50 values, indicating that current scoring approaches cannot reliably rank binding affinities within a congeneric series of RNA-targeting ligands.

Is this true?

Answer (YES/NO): NO